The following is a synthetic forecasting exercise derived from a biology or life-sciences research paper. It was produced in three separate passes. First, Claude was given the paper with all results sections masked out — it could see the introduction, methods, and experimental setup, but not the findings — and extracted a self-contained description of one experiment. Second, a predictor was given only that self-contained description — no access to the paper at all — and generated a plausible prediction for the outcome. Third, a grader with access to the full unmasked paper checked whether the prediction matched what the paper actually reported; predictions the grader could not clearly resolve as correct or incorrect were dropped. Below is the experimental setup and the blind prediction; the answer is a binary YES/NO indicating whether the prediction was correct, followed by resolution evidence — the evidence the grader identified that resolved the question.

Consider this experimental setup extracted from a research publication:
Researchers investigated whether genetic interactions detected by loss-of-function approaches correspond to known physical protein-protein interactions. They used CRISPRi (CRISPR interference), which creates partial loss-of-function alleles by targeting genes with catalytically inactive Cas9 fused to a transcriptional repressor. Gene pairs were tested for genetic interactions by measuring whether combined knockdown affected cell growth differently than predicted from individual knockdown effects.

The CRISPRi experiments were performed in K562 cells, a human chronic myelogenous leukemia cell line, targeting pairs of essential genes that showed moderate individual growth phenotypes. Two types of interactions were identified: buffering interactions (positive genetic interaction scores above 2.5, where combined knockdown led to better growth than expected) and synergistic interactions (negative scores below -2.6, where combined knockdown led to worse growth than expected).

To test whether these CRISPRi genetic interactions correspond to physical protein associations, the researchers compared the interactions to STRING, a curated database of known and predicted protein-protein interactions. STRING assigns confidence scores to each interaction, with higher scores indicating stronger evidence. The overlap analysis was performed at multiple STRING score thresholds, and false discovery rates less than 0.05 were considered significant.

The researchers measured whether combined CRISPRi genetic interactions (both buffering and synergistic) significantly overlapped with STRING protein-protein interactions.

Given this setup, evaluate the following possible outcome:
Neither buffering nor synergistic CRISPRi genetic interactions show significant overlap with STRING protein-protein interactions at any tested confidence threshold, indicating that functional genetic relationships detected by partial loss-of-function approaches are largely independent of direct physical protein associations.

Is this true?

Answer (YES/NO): NO